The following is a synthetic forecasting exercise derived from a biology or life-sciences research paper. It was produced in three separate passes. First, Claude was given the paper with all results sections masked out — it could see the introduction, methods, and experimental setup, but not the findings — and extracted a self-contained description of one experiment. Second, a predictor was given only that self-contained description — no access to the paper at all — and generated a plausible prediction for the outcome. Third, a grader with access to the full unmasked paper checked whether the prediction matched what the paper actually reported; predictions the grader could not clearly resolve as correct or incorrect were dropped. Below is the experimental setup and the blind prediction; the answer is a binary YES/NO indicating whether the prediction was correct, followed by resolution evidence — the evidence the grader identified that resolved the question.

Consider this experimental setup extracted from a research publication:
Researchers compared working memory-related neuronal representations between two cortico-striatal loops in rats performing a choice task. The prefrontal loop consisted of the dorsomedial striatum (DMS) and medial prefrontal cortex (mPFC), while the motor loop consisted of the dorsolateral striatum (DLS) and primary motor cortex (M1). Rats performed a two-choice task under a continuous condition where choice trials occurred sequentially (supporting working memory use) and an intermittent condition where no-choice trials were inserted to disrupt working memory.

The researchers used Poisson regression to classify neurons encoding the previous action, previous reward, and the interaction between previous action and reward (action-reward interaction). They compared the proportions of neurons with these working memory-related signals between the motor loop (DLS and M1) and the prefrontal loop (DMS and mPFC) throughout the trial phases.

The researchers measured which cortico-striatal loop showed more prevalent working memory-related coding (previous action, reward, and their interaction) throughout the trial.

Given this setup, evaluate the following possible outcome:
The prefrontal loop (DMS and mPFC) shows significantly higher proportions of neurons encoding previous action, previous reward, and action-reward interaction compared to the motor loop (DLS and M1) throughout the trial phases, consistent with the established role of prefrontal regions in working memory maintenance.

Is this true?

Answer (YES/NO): NO